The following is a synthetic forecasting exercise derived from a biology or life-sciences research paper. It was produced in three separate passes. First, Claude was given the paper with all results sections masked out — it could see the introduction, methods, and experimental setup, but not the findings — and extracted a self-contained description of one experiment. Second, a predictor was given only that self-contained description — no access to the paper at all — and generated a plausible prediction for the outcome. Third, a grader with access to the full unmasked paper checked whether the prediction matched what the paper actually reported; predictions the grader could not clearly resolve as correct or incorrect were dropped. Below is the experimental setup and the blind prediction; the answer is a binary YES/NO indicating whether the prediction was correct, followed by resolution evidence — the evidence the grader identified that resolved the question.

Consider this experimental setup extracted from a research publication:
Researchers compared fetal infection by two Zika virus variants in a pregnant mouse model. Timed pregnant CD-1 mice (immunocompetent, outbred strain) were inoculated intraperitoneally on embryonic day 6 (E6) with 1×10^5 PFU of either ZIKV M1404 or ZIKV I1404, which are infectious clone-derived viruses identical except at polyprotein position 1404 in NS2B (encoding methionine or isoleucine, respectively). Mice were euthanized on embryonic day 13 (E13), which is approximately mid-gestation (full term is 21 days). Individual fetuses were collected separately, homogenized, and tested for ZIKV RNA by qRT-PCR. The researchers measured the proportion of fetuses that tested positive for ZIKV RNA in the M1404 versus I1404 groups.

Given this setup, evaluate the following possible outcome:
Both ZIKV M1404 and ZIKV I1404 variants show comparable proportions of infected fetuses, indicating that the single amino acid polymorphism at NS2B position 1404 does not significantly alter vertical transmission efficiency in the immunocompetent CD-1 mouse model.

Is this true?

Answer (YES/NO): NO